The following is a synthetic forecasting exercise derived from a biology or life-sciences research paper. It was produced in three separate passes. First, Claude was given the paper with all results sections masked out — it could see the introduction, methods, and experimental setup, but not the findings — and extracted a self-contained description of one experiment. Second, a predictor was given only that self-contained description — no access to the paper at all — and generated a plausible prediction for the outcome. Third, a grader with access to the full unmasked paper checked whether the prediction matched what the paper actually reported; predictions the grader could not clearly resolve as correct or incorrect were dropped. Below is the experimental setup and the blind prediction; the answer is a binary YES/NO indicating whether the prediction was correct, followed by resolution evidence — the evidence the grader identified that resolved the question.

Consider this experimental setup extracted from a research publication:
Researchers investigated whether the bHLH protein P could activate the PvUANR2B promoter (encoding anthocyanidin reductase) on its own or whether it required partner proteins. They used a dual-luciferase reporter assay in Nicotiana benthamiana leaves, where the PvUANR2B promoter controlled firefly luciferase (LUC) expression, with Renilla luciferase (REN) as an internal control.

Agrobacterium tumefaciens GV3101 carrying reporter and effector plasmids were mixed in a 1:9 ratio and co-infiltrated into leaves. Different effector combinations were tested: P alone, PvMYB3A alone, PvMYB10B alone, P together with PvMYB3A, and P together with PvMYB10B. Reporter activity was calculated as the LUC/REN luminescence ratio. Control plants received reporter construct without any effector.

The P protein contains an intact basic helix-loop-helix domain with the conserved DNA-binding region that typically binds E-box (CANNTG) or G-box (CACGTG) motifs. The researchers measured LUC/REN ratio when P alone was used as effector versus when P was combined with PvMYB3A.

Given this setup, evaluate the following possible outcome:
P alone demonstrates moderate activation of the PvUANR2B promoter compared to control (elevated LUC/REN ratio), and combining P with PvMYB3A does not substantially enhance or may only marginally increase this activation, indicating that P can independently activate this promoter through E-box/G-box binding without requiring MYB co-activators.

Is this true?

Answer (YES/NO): NO